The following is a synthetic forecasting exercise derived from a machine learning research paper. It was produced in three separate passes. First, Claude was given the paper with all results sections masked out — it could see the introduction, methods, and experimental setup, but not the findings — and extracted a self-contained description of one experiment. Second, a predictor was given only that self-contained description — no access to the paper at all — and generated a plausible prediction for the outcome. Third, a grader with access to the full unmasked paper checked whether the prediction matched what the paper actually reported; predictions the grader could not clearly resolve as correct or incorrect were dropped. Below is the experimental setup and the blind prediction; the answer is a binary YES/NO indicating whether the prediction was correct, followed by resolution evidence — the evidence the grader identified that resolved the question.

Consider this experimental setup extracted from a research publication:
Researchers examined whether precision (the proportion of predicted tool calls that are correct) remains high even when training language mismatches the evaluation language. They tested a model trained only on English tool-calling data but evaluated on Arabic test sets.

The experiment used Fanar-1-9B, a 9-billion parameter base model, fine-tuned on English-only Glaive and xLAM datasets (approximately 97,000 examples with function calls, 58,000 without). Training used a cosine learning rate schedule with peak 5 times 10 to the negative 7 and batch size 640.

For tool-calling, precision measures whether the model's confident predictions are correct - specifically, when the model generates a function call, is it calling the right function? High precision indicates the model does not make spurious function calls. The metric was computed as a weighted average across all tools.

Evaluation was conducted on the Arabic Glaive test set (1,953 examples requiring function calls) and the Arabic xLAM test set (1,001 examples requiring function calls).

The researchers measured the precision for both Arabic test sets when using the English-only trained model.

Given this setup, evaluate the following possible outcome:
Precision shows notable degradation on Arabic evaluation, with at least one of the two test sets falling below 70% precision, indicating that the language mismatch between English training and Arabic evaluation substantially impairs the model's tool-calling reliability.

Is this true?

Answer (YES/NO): NO